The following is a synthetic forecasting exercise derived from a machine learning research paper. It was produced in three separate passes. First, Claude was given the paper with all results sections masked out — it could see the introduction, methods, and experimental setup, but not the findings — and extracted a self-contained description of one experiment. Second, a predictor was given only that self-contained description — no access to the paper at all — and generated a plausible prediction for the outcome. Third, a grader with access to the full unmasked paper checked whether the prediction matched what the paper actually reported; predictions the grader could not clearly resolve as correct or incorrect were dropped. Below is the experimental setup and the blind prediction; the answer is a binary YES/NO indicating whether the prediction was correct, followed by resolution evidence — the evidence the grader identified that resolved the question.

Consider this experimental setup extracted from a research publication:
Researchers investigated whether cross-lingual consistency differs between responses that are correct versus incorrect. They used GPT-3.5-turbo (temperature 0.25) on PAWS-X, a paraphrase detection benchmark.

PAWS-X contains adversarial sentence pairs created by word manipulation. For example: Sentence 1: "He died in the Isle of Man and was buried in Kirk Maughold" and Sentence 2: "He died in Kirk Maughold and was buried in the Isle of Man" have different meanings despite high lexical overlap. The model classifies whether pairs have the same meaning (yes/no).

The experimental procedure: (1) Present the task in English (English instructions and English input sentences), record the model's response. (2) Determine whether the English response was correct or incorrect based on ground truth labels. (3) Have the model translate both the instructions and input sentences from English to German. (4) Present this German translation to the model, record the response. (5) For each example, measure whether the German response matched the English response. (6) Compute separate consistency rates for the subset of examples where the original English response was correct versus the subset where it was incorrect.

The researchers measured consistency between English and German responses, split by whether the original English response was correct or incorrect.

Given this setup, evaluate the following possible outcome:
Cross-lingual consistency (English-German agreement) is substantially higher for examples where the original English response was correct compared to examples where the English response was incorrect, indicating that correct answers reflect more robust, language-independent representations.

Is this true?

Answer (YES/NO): YES